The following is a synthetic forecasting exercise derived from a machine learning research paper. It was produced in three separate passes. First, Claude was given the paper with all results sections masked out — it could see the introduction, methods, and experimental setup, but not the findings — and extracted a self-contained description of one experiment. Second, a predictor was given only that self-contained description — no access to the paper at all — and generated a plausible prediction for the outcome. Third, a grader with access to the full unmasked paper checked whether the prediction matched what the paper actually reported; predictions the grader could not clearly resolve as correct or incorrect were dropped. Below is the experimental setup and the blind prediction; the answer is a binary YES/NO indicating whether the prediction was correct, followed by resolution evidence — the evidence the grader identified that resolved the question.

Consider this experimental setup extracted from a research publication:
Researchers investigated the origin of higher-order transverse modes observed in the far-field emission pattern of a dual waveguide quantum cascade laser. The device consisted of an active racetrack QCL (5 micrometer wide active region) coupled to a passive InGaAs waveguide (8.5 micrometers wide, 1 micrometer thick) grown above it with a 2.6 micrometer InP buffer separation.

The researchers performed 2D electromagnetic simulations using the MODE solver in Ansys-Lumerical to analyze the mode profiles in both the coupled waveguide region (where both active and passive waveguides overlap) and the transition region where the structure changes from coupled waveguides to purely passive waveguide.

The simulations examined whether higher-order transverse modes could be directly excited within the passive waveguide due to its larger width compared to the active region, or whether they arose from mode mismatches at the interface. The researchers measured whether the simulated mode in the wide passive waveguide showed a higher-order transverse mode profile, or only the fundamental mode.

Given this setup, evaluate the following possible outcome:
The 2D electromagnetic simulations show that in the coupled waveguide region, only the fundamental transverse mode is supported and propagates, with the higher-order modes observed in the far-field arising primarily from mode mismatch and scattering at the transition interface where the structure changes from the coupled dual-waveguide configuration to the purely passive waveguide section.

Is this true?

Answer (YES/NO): YES